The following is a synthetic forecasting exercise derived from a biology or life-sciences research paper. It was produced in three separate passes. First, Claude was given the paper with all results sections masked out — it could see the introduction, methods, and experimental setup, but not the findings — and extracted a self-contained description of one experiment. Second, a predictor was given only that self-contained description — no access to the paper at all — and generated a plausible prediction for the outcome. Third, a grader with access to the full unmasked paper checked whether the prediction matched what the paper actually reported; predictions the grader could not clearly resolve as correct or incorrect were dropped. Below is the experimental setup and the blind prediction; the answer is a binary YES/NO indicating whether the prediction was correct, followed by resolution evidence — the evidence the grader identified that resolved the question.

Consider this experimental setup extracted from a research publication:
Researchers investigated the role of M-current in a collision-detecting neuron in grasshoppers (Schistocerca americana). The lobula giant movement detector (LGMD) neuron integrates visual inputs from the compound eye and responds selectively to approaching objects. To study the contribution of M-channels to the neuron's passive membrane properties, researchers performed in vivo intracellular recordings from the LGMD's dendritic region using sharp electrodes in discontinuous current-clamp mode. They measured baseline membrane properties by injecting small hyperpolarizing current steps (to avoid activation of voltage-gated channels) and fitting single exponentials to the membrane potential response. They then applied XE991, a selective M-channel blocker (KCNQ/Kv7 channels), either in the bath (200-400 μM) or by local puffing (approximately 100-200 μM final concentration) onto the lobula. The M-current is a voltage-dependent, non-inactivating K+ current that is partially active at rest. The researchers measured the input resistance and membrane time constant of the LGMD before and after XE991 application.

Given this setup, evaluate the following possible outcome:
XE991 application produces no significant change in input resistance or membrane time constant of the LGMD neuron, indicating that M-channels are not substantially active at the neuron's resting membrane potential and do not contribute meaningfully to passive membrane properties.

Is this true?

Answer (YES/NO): NO